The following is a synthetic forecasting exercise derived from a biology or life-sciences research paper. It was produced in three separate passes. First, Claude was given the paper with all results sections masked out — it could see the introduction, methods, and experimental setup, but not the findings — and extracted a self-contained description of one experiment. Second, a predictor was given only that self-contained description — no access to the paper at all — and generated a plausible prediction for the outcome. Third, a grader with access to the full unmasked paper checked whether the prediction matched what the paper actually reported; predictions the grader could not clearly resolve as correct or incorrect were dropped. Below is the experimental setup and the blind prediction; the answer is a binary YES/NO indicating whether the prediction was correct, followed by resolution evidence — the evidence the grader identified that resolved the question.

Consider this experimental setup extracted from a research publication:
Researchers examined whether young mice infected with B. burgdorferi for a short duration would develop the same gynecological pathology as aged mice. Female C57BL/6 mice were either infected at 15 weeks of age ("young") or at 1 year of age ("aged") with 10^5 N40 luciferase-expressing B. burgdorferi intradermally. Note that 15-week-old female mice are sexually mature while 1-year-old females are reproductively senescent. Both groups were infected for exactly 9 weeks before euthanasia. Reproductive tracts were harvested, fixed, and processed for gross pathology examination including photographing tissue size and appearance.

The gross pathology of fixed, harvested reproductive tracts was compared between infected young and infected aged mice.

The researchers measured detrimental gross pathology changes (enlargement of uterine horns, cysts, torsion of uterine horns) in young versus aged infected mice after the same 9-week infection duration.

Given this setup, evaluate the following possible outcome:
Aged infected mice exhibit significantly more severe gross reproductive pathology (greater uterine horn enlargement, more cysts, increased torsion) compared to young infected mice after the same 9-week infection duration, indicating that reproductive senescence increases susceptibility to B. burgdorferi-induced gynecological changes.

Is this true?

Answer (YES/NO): YES